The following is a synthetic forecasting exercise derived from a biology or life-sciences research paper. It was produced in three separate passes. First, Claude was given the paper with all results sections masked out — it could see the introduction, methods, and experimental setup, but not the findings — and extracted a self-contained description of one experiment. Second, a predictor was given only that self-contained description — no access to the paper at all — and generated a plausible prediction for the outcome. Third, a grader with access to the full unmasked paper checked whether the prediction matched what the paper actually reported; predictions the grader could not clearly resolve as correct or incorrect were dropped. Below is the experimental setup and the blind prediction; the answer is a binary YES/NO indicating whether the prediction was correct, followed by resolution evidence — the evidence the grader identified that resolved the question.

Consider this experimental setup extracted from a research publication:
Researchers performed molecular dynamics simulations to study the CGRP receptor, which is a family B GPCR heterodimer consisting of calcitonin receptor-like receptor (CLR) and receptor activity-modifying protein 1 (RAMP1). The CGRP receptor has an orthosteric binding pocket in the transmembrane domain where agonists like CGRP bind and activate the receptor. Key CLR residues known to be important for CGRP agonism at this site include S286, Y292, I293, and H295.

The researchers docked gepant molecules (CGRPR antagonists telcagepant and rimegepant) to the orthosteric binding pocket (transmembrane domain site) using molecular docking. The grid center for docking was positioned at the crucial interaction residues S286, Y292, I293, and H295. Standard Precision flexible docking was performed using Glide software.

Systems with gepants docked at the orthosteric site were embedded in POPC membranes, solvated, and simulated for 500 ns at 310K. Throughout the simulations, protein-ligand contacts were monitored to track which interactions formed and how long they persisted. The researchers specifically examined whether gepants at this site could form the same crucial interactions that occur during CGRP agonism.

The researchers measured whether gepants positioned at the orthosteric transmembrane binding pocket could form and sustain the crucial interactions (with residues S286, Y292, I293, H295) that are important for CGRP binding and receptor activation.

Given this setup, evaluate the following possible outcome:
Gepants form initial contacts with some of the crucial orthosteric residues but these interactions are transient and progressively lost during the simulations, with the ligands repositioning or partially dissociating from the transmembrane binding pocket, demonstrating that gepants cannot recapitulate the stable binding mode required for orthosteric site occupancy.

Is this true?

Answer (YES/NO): YES